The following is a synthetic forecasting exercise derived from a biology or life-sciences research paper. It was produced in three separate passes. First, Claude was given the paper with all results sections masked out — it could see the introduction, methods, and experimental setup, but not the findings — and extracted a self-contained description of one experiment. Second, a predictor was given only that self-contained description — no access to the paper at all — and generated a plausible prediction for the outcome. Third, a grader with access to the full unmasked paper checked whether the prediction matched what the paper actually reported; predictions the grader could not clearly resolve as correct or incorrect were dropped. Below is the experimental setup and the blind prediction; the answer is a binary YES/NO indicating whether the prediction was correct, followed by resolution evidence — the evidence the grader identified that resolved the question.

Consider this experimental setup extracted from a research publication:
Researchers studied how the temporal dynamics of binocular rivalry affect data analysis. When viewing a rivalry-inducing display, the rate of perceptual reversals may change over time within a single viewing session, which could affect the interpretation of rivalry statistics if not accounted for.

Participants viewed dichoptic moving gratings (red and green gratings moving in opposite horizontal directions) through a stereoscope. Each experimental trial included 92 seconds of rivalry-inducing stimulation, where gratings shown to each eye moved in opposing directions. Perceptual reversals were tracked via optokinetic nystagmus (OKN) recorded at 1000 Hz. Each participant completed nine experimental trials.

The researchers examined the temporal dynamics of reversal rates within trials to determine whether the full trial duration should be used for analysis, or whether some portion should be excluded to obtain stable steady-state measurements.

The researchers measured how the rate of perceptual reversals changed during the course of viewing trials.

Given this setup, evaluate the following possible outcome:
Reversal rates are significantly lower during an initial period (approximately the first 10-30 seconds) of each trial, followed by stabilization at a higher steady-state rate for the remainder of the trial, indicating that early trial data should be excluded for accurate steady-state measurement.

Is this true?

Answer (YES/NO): YES